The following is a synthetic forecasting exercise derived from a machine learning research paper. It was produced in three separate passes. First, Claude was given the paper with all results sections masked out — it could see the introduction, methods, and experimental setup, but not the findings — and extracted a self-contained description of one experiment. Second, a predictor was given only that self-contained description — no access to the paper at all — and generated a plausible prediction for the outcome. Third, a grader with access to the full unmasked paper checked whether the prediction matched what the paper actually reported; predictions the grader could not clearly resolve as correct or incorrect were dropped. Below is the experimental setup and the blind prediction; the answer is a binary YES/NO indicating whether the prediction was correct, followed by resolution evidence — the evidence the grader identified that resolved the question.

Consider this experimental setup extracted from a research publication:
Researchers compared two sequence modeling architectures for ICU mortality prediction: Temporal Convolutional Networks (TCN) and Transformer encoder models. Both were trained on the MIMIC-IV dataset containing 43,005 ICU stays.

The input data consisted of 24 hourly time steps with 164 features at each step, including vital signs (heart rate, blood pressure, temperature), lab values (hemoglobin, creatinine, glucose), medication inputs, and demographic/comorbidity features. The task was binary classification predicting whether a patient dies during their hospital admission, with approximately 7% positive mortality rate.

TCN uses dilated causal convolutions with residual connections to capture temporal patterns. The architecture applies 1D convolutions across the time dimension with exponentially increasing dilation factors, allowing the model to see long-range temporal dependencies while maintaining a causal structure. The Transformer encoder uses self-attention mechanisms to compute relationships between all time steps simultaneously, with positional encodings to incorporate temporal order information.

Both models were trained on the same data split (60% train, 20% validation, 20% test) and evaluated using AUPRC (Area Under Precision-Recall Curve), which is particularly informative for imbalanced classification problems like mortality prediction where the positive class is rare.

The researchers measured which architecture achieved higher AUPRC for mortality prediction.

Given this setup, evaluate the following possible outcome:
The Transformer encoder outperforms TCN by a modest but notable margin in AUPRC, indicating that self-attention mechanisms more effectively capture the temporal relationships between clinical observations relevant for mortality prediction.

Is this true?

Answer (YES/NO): YES